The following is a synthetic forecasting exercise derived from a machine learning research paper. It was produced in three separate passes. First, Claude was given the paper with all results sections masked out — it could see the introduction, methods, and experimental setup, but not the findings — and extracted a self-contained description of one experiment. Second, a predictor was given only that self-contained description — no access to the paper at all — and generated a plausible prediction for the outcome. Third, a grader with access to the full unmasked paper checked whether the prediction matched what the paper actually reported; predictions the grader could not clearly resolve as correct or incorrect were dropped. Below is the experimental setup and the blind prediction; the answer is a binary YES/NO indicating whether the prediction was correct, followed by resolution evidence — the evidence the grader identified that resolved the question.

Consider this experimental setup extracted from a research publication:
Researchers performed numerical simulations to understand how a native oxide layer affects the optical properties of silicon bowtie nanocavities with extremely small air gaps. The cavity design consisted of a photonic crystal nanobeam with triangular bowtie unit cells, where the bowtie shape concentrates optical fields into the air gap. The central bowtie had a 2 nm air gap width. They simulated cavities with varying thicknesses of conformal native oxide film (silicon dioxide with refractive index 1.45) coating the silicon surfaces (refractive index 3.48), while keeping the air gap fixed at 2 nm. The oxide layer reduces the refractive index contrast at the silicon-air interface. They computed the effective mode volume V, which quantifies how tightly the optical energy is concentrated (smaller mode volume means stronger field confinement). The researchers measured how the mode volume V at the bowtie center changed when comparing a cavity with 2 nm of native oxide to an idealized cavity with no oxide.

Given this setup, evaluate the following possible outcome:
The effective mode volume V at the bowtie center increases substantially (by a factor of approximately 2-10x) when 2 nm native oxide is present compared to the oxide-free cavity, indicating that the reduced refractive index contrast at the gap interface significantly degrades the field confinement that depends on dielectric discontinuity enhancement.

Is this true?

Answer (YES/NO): YES